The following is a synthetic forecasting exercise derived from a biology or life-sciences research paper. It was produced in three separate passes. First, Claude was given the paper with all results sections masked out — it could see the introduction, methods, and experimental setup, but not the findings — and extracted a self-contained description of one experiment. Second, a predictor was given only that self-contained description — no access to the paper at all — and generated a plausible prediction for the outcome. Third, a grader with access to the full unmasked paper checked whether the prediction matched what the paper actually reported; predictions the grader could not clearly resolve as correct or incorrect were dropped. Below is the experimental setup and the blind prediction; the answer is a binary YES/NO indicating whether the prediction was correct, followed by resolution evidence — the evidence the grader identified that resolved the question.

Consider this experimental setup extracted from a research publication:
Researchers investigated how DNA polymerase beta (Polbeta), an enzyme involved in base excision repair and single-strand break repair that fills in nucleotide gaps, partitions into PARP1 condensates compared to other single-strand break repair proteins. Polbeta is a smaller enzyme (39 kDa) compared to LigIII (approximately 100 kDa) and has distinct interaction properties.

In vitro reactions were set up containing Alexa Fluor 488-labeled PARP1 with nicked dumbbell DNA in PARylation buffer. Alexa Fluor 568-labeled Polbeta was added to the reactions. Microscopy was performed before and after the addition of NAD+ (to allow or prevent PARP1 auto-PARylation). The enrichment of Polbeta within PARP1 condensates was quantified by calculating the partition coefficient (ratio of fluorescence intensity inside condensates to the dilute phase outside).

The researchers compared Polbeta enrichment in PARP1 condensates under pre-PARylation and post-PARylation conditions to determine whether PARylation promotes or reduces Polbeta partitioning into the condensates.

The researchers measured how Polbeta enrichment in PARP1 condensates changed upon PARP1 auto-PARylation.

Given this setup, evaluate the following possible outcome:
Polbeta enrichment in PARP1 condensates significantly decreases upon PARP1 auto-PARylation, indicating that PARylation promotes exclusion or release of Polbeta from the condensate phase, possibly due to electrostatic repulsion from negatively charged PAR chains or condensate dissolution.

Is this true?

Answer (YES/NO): NO